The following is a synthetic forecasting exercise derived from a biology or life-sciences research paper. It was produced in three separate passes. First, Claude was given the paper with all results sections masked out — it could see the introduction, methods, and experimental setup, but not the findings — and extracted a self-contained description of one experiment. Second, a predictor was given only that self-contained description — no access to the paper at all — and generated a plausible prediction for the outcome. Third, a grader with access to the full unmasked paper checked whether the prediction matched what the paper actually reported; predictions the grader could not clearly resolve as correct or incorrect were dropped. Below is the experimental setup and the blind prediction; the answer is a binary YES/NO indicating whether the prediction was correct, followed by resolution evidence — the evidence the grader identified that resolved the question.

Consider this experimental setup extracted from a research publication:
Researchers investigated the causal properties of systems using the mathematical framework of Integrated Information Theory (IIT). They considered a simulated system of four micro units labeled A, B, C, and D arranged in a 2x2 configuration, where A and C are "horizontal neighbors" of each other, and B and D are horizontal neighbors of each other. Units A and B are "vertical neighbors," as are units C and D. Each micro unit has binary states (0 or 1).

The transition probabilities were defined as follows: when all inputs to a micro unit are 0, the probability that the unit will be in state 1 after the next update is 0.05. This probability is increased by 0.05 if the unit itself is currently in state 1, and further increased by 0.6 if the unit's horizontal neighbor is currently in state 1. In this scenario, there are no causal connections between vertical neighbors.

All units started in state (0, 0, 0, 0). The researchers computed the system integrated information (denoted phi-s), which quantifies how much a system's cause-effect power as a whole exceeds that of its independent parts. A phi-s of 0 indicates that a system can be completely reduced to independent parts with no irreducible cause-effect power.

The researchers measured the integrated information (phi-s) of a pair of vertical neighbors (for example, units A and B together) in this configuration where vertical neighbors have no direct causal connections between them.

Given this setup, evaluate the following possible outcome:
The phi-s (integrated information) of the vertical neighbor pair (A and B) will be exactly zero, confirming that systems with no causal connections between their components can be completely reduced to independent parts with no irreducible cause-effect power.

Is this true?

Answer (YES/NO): YES